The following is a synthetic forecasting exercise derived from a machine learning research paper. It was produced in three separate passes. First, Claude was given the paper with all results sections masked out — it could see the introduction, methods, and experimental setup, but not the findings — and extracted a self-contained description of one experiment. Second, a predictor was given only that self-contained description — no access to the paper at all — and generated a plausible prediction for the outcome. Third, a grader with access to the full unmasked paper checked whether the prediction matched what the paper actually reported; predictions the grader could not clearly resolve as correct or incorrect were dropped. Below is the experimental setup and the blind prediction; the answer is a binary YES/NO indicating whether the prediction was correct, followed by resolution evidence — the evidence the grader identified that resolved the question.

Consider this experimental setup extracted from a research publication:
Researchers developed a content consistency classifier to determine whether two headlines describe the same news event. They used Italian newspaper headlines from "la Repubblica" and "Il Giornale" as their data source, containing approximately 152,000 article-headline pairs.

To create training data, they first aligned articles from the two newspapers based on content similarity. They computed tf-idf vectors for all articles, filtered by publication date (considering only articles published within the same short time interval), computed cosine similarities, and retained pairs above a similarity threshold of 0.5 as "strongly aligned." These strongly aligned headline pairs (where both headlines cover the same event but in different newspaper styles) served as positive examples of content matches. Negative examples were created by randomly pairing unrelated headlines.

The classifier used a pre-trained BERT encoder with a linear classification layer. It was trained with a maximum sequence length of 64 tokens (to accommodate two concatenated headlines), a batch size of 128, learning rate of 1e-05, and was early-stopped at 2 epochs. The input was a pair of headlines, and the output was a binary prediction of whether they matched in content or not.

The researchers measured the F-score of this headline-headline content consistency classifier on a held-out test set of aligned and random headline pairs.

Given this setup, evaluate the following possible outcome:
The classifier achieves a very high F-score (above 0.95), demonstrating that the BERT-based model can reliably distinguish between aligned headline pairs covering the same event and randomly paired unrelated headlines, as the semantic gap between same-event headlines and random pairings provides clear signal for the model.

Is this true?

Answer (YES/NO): YES